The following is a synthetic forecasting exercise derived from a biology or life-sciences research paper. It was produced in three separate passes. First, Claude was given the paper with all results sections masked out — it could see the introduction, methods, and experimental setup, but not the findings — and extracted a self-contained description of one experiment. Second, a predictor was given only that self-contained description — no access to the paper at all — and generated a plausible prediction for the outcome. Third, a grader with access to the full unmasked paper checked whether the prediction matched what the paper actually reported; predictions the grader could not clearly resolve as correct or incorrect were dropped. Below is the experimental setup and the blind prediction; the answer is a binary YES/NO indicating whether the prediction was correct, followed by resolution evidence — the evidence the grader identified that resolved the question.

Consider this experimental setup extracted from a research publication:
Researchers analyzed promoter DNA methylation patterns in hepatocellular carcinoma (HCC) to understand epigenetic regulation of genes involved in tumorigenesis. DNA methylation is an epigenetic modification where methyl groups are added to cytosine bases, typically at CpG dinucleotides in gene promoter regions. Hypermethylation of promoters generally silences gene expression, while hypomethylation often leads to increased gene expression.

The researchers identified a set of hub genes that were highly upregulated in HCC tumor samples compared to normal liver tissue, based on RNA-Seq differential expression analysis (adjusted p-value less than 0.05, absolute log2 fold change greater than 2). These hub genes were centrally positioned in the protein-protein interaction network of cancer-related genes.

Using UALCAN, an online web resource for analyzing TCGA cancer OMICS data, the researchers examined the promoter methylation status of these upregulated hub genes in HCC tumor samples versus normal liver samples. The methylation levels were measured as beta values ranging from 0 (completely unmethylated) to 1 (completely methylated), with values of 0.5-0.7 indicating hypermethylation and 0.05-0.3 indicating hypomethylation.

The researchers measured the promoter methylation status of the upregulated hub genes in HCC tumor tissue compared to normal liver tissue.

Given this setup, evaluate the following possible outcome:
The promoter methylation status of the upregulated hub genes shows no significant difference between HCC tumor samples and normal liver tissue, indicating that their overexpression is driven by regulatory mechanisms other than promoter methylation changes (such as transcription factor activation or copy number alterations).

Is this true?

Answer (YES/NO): NO